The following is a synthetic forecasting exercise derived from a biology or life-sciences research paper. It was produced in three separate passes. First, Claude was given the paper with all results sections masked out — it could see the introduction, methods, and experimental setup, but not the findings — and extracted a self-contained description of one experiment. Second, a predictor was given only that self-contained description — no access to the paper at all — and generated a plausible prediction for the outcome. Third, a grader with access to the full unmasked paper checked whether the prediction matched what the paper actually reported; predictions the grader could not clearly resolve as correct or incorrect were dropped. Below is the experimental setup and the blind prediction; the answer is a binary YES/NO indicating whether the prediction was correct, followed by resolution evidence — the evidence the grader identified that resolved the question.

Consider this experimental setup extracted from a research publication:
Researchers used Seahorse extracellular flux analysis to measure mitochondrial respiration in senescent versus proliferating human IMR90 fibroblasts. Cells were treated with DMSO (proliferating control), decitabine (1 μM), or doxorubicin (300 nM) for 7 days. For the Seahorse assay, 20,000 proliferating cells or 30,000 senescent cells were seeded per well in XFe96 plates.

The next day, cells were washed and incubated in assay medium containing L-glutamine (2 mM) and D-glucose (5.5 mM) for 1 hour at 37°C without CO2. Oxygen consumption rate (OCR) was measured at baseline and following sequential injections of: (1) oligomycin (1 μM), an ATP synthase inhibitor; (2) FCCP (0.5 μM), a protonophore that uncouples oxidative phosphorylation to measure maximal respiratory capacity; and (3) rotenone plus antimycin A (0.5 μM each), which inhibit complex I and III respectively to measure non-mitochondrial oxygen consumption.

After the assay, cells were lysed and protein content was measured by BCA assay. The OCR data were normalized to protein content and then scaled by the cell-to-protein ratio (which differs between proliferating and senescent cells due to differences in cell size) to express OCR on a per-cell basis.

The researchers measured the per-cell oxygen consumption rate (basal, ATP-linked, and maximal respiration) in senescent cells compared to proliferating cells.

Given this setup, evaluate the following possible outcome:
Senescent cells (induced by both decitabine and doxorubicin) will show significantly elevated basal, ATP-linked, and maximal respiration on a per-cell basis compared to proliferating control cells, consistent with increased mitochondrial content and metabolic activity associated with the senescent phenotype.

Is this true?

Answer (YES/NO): NO